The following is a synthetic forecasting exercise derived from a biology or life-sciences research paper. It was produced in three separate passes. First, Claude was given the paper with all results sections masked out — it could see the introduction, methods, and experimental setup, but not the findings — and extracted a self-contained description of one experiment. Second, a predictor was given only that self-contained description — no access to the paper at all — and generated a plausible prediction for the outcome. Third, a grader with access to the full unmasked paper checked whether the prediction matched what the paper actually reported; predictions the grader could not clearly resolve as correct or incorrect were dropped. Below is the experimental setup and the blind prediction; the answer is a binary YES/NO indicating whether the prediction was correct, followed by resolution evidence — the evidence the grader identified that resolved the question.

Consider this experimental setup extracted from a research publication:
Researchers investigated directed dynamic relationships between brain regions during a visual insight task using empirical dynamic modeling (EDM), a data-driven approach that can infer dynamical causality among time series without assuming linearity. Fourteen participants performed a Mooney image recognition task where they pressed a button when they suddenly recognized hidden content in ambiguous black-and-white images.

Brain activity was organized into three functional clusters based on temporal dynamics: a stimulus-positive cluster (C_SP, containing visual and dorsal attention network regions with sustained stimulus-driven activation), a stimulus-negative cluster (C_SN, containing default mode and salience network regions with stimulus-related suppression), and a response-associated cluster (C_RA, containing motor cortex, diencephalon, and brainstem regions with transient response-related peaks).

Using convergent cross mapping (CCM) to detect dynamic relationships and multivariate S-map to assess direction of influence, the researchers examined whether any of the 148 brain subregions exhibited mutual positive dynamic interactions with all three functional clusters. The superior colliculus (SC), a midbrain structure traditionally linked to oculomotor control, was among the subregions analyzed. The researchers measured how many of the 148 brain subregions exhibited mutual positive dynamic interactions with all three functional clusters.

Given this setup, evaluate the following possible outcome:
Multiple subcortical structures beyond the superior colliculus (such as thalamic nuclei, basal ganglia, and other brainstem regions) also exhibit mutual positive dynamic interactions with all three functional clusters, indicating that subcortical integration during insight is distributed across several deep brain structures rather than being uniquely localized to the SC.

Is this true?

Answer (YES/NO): NO